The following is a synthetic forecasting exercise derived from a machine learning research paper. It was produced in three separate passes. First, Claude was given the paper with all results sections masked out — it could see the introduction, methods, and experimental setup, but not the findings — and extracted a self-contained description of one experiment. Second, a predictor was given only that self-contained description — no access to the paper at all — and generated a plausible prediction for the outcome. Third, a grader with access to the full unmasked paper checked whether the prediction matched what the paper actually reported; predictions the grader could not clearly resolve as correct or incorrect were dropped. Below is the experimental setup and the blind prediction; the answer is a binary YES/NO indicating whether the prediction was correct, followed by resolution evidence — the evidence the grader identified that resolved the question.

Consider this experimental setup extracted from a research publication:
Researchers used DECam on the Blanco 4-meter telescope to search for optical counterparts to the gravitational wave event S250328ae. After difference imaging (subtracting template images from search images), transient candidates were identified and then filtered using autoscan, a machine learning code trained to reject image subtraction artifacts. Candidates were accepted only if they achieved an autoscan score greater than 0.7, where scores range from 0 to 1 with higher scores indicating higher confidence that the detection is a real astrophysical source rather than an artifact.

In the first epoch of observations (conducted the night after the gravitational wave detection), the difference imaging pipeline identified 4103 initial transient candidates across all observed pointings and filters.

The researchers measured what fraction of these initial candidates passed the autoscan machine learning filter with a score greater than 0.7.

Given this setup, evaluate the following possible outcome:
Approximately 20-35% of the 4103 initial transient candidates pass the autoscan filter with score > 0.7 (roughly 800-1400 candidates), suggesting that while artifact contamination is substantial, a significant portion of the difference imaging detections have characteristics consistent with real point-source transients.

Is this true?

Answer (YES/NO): YES